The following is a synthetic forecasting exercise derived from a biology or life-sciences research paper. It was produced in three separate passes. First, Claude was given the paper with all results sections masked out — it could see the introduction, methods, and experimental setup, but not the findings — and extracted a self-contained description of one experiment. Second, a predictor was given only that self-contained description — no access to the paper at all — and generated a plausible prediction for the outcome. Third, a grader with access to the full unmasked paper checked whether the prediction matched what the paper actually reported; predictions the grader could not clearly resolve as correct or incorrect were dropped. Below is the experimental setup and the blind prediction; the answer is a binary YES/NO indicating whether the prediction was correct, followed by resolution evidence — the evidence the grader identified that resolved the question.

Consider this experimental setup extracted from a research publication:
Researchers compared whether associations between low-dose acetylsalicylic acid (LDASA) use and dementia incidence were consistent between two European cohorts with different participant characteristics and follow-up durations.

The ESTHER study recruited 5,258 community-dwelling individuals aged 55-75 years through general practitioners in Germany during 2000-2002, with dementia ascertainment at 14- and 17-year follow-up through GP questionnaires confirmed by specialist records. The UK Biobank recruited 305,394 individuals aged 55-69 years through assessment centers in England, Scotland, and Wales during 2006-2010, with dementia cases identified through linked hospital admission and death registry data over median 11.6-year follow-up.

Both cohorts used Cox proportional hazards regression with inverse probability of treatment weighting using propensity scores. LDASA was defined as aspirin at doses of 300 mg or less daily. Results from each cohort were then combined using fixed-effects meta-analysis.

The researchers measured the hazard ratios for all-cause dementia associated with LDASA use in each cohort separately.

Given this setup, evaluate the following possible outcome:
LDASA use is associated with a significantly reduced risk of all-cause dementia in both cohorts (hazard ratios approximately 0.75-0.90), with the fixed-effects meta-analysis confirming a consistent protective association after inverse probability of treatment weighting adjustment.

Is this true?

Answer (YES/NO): NO